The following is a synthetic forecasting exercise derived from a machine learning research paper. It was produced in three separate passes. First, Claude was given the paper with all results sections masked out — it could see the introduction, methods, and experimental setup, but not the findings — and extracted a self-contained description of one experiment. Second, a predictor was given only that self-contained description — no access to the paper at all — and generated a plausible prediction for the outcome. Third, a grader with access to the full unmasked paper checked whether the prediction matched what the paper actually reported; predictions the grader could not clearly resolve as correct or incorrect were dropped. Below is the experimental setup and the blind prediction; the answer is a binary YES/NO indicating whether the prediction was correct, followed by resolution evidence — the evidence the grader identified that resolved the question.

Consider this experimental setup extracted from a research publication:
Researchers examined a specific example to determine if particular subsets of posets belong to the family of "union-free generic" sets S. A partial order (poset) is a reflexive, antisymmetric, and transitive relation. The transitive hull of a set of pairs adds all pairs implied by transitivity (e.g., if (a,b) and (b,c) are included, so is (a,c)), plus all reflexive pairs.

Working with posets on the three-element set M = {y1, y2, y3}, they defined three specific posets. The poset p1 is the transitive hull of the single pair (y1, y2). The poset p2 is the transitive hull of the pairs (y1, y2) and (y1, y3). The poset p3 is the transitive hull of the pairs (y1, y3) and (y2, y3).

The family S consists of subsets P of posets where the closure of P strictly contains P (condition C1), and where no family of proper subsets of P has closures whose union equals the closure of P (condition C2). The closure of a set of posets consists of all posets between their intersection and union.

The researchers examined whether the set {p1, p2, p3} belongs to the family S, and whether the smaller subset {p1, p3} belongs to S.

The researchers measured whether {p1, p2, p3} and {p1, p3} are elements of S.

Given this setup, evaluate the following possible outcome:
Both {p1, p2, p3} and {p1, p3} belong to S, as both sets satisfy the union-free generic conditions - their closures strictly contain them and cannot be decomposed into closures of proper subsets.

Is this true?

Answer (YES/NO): NO